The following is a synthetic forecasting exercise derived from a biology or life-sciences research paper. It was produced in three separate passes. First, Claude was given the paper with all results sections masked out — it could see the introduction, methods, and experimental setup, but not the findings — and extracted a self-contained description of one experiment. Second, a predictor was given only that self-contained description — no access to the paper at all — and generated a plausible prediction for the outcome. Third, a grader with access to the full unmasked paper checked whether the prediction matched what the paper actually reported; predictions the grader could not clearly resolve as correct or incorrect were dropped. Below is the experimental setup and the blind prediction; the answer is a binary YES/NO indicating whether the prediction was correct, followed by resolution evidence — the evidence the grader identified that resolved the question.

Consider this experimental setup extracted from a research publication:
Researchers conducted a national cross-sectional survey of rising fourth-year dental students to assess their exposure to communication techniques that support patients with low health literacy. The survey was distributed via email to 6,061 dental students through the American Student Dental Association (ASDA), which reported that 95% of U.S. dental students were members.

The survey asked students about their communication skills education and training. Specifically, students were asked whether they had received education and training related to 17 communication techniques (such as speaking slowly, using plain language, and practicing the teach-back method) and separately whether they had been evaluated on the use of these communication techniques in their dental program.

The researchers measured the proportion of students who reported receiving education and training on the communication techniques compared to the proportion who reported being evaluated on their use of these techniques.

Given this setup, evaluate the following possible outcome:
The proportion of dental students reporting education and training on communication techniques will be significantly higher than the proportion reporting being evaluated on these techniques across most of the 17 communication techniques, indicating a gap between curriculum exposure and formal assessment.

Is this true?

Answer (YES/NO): YES